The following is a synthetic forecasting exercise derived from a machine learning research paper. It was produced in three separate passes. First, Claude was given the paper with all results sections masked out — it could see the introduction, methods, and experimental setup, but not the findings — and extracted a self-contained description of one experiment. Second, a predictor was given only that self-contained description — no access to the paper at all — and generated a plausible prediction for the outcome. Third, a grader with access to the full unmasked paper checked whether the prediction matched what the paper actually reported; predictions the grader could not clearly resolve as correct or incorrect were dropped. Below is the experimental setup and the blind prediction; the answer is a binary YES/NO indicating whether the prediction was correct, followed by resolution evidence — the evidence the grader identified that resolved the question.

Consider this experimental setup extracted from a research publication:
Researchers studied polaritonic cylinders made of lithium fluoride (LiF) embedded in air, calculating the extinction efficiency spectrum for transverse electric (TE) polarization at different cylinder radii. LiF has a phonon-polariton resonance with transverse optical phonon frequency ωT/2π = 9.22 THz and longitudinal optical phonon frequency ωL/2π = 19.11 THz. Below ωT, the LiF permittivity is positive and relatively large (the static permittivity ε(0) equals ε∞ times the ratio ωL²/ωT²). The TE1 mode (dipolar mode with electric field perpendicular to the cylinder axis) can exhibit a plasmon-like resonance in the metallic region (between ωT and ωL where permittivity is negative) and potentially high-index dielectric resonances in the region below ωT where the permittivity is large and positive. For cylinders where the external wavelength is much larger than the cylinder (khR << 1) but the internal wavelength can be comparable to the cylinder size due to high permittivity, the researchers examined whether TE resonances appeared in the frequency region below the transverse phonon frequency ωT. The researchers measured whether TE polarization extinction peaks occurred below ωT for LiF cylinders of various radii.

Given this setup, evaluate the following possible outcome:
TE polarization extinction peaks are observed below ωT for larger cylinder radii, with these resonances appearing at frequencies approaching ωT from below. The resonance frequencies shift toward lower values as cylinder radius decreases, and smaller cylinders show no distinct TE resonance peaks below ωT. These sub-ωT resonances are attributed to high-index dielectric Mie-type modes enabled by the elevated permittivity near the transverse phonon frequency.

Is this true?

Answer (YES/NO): NO